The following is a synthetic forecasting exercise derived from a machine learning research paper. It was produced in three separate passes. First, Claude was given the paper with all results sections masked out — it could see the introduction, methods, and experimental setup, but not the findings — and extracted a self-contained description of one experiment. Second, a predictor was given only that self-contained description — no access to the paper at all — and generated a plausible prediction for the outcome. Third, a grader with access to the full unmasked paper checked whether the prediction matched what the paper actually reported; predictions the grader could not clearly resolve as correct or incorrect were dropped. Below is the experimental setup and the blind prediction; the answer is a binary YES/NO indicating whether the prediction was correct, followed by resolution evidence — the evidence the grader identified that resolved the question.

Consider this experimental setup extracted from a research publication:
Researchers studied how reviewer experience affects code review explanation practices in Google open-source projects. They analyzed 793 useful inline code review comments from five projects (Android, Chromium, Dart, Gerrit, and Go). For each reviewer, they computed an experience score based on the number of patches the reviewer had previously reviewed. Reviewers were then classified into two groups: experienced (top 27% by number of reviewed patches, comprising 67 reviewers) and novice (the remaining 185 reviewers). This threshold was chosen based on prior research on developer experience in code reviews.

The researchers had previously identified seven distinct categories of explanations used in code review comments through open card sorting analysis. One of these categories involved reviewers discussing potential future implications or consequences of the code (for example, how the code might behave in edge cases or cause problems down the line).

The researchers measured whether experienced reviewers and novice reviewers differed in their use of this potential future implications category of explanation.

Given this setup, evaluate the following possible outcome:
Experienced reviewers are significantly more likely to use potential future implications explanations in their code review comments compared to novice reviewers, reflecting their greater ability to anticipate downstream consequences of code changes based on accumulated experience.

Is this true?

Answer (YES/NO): YES